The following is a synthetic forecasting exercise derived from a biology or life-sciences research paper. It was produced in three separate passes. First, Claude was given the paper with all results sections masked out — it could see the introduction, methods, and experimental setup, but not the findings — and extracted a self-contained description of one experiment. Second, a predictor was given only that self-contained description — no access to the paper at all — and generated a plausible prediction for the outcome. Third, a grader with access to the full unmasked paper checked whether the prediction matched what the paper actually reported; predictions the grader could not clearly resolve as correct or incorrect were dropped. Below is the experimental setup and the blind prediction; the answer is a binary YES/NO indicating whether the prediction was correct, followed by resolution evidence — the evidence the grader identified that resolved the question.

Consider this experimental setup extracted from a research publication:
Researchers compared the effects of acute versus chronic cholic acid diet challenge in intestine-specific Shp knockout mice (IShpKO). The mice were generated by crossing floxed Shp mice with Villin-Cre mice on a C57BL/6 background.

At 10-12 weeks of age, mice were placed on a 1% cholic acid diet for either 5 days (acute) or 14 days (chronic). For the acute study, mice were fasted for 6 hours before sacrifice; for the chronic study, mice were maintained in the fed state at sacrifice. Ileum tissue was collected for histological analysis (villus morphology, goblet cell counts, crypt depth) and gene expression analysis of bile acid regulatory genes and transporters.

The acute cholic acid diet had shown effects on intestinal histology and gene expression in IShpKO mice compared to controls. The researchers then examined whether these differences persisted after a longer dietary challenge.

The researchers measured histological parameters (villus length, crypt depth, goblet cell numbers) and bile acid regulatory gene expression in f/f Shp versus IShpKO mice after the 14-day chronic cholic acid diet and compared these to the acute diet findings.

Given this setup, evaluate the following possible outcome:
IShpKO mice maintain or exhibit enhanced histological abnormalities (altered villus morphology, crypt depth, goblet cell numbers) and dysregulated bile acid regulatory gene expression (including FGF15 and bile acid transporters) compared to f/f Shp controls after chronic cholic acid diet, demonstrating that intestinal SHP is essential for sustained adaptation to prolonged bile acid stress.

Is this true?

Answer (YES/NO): NO